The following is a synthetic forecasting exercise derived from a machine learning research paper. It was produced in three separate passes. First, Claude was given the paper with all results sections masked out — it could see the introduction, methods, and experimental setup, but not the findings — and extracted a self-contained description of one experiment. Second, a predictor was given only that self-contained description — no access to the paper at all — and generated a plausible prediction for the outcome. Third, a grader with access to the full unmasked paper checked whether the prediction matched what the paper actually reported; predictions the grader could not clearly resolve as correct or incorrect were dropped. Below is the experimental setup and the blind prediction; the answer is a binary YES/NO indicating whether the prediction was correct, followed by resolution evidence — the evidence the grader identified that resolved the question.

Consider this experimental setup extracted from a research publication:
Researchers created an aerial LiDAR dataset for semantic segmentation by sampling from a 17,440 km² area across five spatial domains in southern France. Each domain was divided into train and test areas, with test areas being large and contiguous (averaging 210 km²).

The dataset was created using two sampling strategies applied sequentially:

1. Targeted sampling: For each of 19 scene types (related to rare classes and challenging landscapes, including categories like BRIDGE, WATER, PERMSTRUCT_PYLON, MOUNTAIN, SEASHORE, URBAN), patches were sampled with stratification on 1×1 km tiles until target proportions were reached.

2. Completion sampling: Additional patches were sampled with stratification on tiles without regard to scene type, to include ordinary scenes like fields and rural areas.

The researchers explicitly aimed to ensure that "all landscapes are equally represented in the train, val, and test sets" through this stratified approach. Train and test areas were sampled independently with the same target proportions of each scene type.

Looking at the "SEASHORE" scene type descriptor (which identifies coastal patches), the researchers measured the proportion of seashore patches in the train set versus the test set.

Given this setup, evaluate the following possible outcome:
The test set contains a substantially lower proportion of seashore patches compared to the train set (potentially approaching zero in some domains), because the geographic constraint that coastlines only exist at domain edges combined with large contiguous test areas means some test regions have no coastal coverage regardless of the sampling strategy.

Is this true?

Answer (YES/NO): NO